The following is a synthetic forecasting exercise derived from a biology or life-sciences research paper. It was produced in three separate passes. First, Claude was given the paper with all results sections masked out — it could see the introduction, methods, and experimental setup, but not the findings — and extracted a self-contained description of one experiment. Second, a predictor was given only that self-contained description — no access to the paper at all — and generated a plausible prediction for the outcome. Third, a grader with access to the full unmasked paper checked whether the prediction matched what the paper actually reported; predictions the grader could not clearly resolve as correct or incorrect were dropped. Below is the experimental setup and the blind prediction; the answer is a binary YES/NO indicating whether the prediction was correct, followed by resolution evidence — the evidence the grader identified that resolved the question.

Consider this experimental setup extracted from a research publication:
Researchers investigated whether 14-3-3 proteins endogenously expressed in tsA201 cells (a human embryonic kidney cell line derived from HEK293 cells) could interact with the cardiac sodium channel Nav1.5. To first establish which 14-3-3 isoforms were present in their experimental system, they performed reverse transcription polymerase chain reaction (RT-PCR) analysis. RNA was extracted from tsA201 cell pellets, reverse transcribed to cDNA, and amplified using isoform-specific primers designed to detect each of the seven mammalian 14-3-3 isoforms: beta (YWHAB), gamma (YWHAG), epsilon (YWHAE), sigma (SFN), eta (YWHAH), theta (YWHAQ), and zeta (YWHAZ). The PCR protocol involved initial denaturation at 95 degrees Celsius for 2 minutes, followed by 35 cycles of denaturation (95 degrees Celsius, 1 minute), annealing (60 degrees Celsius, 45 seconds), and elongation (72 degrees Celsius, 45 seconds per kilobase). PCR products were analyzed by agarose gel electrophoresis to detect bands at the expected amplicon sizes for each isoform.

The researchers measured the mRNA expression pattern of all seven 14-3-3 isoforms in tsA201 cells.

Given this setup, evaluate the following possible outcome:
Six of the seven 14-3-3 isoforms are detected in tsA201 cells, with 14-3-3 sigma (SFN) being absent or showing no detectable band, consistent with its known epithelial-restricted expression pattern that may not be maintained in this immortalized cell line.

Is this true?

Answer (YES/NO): NO